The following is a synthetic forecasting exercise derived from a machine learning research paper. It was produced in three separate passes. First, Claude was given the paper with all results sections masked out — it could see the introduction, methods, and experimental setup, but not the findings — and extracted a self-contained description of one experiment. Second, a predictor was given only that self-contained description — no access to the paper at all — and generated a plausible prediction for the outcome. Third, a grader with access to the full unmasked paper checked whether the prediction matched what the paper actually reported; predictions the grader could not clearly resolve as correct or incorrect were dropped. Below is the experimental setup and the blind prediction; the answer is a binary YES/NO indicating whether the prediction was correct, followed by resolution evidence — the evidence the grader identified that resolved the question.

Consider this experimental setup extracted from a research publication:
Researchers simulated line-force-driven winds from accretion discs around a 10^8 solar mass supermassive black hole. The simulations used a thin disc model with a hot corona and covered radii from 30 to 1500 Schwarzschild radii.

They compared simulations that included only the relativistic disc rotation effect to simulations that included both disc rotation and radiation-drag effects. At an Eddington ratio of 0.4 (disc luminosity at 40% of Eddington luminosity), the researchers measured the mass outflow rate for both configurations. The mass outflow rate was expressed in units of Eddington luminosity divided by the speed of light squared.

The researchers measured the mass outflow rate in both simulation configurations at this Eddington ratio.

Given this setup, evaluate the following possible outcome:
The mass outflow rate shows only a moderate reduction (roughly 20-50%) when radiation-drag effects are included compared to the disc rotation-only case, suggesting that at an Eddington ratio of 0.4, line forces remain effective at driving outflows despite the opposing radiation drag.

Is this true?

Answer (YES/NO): NO